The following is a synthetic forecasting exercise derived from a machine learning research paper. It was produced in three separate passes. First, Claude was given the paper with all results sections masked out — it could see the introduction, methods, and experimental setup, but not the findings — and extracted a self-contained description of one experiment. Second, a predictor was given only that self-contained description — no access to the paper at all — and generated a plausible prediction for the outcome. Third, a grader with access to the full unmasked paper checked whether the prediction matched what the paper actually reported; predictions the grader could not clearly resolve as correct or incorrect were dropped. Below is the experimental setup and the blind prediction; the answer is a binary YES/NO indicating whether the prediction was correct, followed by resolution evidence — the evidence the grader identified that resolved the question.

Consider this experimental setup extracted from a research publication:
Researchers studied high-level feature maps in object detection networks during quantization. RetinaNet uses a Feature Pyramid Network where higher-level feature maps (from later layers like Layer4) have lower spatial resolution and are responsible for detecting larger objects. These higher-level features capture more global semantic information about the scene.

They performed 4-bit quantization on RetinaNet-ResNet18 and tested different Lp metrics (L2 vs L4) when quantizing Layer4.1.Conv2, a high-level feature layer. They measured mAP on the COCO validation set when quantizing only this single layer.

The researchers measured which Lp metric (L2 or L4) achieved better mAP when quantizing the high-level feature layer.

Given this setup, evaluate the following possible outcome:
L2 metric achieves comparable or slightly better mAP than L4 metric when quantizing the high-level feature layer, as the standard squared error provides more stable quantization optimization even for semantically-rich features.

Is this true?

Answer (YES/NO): YES